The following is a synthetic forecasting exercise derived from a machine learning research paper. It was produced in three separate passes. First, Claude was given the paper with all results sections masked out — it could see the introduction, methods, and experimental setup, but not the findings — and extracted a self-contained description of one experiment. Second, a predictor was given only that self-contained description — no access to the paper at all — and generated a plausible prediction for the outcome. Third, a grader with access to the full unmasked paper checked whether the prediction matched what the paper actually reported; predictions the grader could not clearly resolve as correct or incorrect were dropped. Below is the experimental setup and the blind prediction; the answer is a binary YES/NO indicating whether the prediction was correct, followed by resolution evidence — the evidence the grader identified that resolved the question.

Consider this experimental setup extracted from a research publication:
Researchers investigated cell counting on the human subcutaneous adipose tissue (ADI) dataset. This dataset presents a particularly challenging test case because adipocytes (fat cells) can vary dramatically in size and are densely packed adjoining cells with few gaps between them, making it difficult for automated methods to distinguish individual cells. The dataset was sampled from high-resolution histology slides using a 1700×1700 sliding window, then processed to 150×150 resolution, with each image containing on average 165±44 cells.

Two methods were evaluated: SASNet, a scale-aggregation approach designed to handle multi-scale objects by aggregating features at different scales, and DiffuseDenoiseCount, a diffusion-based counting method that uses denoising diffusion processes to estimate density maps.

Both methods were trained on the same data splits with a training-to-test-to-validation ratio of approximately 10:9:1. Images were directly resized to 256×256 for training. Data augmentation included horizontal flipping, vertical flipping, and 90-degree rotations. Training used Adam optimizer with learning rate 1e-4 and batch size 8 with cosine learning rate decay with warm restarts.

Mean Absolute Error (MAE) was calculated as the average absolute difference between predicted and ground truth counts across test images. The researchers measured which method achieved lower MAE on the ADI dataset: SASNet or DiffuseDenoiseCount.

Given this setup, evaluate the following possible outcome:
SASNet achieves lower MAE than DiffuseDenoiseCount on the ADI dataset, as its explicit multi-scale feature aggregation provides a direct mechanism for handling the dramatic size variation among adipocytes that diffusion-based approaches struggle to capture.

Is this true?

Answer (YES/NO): NO